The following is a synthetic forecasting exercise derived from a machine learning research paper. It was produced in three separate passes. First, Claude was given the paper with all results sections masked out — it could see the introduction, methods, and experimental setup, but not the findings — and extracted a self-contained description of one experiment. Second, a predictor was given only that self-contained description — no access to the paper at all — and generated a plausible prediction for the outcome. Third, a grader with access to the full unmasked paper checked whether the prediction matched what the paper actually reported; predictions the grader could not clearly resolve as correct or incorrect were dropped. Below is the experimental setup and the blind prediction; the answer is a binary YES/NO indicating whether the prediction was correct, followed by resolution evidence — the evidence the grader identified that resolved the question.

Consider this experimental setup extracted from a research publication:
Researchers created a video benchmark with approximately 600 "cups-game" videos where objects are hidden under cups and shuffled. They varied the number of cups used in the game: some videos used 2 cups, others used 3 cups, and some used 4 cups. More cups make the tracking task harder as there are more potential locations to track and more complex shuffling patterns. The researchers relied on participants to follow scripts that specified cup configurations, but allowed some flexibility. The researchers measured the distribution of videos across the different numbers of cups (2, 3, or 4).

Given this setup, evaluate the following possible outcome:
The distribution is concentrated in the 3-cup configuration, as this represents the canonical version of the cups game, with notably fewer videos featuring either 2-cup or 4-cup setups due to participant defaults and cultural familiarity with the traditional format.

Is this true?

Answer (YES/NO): YES